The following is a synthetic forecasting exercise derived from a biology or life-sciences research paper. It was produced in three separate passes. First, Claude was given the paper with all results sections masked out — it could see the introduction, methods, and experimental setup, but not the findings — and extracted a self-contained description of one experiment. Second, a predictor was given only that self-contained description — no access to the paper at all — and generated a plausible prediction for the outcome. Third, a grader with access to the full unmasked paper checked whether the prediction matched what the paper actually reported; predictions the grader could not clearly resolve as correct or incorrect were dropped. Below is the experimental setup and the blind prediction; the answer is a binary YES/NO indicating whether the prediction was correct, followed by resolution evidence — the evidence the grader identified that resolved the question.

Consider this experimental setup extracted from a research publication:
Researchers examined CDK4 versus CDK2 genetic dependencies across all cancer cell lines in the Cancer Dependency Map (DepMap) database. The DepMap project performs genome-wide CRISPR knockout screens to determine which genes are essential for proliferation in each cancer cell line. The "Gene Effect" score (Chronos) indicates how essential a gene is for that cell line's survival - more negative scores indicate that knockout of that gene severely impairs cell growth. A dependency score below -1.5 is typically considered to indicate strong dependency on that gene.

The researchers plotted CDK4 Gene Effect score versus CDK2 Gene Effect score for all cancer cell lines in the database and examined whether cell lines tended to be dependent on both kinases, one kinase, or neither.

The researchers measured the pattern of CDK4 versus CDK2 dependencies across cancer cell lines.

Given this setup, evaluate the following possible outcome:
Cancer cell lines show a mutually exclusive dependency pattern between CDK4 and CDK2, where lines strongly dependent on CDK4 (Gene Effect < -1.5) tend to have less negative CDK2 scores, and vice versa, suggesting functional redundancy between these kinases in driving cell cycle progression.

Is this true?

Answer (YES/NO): YES